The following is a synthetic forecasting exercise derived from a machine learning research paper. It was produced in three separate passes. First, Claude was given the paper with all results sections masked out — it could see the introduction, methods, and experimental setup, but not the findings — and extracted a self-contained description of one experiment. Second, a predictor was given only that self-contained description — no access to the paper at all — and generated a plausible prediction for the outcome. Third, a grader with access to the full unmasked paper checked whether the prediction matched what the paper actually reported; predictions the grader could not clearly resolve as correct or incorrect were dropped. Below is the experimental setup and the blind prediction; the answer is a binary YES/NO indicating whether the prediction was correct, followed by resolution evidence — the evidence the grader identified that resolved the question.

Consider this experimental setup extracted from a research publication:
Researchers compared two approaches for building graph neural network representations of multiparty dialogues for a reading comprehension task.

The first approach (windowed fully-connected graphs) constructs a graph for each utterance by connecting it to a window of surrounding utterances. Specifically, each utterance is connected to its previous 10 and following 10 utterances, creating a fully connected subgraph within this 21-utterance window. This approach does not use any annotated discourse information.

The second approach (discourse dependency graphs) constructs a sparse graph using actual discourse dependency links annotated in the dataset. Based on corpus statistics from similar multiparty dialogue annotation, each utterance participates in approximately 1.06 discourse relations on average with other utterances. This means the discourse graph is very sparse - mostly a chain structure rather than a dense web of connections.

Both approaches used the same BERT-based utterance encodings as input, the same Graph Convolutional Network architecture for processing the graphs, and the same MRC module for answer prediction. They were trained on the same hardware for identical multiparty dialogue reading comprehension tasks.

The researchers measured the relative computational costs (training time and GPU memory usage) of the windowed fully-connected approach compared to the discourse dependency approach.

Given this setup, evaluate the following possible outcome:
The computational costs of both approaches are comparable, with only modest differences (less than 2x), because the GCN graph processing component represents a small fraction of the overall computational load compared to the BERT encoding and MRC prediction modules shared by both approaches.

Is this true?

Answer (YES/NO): NO